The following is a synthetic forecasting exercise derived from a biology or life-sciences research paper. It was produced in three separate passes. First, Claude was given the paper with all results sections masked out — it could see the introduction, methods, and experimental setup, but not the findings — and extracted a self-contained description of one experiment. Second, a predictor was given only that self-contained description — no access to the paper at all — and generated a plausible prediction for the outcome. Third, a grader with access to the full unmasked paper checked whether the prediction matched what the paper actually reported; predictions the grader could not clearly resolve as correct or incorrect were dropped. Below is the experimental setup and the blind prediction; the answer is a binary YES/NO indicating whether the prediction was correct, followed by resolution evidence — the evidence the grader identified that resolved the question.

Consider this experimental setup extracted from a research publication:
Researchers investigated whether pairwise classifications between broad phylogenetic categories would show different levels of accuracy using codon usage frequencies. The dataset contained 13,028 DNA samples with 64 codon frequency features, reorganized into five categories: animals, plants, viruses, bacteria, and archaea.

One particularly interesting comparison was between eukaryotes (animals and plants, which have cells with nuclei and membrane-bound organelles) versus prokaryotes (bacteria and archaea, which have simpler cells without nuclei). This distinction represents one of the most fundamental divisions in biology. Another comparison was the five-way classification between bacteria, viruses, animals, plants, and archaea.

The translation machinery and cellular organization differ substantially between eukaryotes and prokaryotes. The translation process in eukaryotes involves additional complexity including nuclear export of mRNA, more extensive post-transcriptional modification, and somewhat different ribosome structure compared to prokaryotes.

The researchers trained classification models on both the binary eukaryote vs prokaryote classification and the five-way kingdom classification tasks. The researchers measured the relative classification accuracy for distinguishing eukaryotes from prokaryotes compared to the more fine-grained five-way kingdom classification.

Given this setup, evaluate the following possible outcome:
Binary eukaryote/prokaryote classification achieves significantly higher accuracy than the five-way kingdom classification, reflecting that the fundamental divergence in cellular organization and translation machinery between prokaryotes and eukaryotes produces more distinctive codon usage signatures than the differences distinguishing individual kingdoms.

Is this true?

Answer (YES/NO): YES